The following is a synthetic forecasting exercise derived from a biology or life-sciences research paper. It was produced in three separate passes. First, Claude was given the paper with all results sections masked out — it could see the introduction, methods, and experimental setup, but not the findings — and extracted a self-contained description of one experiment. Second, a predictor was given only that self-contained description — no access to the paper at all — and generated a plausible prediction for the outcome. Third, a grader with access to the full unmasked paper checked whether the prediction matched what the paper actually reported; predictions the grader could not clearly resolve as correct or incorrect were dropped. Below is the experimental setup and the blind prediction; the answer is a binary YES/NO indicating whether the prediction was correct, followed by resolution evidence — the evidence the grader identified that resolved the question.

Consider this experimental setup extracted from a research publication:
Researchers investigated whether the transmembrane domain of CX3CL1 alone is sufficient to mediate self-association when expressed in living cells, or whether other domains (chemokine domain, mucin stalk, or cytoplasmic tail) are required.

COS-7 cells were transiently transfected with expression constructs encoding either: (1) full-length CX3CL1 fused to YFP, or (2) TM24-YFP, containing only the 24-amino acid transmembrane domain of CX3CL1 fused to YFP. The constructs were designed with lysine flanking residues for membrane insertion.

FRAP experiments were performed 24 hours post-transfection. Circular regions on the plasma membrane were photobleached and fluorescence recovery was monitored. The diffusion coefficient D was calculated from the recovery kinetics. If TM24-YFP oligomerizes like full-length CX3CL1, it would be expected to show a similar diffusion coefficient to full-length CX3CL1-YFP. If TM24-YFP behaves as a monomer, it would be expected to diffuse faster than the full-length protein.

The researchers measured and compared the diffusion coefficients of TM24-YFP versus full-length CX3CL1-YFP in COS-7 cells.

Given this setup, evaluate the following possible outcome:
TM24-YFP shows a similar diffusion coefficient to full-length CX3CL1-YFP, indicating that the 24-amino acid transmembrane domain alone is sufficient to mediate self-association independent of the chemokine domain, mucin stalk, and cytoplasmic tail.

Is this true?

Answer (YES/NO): YES